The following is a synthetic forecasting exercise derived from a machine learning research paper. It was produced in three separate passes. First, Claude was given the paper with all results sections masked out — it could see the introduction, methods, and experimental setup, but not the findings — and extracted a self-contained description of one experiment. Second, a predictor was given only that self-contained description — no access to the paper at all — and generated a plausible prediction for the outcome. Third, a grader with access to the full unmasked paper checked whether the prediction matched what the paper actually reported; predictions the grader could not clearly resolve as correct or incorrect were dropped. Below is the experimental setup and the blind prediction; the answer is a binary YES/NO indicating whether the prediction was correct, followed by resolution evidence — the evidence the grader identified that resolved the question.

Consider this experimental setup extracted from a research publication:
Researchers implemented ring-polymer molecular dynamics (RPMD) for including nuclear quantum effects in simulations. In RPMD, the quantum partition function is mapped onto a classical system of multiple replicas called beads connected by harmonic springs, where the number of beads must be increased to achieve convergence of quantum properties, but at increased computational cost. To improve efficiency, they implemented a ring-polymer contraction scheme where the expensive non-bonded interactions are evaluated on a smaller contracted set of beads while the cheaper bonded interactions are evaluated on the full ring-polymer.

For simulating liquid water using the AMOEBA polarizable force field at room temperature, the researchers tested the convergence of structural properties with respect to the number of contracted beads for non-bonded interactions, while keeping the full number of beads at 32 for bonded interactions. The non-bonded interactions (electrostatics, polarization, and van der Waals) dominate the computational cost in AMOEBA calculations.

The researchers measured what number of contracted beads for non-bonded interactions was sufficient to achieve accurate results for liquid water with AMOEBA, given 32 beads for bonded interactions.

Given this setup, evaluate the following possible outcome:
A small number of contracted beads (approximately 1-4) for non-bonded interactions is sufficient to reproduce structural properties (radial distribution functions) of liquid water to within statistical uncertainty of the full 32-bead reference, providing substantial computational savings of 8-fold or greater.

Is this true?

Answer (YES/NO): NO